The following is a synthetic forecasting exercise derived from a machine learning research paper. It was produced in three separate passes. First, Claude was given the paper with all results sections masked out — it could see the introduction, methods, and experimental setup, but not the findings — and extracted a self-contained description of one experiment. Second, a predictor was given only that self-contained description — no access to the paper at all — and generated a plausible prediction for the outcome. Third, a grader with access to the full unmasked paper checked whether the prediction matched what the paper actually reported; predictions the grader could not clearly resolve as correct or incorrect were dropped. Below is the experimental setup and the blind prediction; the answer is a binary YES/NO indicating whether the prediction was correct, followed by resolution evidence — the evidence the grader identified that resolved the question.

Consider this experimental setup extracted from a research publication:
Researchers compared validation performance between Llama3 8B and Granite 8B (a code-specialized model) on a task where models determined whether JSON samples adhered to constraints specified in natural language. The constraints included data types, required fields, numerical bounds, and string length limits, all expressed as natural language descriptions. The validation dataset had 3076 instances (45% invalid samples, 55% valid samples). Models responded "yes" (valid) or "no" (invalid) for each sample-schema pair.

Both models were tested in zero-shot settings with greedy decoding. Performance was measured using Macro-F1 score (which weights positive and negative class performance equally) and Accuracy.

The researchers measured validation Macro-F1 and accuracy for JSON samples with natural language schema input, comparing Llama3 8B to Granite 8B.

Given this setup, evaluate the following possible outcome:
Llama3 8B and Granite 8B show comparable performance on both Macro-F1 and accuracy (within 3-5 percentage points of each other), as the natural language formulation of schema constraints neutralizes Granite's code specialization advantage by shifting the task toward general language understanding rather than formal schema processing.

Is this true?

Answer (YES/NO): NO